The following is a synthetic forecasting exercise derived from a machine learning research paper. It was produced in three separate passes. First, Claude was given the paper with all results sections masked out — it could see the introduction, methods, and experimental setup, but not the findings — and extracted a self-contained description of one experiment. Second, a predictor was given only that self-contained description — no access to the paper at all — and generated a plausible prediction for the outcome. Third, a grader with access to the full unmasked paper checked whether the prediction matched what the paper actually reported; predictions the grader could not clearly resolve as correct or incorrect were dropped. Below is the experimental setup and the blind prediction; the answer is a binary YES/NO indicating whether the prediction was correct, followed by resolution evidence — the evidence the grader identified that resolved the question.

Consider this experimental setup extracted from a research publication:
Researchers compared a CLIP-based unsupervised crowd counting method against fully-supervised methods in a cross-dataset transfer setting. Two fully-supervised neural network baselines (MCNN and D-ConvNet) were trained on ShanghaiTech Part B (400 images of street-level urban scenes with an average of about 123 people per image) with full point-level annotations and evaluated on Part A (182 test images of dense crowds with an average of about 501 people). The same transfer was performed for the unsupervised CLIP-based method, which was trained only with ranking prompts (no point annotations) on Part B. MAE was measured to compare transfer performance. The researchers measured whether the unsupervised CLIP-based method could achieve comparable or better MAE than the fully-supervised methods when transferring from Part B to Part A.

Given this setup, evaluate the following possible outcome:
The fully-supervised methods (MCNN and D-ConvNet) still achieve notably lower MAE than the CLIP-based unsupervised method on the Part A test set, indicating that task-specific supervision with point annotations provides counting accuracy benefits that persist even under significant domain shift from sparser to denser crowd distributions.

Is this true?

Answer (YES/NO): NO